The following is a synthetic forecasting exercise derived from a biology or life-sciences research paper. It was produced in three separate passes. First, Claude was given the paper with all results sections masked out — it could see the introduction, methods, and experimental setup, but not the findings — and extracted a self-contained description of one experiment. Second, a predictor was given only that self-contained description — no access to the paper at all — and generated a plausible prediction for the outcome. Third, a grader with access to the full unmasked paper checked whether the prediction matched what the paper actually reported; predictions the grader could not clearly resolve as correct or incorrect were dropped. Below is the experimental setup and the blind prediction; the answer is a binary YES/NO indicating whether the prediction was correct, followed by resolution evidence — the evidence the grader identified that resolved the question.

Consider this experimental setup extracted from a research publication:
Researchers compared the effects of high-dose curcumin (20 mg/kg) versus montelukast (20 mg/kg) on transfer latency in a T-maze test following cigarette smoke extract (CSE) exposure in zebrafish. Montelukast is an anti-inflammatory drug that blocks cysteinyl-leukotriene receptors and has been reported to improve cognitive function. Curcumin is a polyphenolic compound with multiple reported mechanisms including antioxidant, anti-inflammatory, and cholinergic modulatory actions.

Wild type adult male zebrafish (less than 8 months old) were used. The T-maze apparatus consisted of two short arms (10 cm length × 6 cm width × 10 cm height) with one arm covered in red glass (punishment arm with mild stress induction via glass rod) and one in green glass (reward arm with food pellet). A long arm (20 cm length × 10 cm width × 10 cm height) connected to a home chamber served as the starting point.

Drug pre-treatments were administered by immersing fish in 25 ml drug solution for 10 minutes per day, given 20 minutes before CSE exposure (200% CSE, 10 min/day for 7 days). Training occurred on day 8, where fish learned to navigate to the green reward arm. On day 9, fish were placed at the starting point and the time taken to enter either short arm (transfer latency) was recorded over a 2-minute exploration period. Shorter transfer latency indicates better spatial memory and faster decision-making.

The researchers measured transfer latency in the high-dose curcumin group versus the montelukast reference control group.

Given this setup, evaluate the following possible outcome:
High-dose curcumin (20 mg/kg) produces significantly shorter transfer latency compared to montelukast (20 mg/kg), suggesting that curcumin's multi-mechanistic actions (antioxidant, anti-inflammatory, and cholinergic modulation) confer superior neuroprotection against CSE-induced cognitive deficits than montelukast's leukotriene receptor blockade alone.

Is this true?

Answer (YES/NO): NO